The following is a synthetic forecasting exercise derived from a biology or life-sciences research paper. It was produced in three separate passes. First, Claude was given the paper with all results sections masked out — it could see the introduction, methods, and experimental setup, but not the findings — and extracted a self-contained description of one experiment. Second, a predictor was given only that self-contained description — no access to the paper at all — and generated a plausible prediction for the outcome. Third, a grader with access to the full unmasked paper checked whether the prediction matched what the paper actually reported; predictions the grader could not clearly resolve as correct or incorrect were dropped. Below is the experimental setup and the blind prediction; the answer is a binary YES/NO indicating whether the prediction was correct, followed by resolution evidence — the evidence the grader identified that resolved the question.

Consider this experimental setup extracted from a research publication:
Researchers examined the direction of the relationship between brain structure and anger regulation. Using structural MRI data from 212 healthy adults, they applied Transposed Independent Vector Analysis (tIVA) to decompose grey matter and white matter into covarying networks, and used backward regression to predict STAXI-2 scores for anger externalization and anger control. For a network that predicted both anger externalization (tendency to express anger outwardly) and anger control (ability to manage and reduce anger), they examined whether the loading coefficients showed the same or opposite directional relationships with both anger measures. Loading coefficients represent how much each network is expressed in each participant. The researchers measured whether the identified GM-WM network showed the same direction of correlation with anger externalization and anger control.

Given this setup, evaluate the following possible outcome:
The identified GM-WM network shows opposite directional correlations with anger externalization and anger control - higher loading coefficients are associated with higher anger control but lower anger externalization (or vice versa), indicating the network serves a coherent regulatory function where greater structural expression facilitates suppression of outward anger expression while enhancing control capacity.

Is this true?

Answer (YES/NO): NO